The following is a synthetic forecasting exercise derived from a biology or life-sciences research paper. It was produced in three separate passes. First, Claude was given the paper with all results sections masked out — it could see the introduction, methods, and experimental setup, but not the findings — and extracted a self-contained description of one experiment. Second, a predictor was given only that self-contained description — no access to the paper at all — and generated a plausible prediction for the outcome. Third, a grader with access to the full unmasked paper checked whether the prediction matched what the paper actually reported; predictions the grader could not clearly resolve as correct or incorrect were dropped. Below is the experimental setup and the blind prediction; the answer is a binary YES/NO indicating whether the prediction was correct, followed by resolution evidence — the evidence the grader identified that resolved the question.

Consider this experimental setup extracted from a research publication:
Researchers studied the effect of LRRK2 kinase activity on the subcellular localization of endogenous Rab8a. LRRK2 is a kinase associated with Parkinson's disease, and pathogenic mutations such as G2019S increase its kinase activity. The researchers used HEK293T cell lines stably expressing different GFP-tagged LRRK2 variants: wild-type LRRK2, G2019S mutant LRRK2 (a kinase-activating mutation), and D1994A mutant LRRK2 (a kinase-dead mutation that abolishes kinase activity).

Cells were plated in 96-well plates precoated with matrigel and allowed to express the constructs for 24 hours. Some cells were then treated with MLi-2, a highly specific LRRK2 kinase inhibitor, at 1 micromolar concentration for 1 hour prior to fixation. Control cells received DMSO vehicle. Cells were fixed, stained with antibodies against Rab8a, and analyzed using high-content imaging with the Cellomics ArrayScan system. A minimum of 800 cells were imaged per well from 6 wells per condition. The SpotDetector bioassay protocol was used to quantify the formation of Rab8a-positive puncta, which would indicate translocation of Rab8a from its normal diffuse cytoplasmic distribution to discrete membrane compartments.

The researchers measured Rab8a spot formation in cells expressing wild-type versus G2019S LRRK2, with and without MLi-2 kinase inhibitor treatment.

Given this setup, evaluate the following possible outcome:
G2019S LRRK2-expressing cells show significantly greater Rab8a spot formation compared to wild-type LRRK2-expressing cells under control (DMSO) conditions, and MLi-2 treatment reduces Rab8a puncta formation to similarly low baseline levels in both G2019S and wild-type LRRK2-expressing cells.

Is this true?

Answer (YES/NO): YES